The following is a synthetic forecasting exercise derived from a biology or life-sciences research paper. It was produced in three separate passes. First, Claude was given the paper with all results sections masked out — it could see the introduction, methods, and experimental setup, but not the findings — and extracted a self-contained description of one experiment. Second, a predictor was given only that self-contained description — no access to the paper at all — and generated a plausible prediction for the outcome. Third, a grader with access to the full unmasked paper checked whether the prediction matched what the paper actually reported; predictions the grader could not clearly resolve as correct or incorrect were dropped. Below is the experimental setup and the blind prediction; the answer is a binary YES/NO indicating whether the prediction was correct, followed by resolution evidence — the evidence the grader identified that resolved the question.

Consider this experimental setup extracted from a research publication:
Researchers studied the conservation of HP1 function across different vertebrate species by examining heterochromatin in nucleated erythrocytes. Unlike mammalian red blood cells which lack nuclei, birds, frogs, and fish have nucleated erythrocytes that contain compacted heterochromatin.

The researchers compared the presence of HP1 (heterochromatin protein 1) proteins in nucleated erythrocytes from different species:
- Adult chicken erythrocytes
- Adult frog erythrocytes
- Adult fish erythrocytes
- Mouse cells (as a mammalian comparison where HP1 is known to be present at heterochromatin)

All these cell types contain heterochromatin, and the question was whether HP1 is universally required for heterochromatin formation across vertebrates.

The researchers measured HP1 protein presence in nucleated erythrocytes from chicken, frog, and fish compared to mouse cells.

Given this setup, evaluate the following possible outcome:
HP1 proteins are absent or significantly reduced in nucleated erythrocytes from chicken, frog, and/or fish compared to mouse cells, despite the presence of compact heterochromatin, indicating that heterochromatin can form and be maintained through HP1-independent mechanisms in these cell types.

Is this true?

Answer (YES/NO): YES